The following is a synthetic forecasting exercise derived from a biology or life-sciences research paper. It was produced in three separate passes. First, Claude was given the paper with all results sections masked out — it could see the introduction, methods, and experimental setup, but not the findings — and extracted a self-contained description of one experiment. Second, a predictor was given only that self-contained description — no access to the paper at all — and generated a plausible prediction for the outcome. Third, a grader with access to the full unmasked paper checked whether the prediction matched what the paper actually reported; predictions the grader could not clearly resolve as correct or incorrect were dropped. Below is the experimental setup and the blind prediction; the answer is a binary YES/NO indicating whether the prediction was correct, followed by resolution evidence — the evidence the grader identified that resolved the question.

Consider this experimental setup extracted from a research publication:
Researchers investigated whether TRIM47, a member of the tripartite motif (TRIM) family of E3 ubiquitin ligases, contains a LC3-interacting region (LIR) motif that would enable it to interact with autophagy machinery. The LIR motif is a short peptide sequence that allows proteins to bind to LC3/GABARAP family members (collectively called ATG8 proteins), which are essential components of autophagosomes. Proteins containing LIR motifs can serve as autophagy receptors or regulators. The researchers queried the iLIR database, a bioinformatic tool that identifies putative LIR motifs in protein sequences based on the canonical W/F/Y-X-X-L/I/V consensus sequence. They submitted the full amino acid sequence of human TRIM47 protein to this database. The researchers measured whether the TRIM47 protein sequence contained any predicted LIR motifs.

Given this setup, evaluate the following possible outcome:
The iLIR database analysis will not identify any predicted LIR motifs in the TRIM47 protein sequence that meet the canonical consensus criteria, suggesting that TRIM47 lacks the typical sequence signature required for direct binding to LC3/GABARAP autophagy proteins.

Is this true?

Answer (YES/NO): NO